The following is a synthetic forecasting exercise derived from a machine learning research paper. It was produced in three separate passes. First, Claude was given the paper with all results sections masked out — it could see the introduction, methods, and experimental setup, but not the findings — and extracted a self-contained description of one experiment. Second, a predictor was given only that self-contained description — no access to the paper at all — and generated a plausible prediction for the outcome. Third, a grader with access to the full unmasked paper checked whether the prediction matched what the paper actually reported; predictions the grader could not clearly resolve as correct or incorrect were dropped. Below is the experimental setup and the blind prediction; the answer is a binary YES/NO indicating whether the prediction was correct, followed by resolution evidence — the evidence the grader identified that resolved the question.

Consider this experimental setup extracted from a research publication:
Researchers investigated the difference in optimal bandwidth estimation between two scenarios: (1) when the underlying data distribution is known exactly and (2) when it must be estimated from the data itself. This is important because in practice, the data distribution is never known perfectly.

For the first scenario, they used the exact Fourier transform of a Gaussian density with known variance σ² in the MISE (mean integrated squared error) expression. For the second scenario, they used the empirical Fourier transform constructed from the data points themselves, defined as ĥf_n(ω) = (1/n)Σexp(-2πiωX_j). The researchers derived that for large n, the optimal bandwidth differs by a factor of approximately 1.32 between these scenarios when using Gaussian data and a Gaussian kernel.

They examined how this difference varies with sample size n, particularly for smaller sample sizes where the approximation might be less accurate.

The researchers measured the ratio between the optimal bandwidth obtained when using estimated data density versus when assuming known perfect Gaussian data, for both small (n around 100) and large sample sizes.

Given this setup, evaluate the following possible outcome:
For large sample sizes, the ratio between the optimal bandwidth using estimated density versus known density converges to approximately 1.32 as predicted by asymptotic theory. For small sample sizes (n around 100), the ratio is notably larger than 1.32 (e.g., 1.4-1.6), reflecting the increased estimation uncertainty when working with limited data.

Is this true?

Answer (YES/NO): NO